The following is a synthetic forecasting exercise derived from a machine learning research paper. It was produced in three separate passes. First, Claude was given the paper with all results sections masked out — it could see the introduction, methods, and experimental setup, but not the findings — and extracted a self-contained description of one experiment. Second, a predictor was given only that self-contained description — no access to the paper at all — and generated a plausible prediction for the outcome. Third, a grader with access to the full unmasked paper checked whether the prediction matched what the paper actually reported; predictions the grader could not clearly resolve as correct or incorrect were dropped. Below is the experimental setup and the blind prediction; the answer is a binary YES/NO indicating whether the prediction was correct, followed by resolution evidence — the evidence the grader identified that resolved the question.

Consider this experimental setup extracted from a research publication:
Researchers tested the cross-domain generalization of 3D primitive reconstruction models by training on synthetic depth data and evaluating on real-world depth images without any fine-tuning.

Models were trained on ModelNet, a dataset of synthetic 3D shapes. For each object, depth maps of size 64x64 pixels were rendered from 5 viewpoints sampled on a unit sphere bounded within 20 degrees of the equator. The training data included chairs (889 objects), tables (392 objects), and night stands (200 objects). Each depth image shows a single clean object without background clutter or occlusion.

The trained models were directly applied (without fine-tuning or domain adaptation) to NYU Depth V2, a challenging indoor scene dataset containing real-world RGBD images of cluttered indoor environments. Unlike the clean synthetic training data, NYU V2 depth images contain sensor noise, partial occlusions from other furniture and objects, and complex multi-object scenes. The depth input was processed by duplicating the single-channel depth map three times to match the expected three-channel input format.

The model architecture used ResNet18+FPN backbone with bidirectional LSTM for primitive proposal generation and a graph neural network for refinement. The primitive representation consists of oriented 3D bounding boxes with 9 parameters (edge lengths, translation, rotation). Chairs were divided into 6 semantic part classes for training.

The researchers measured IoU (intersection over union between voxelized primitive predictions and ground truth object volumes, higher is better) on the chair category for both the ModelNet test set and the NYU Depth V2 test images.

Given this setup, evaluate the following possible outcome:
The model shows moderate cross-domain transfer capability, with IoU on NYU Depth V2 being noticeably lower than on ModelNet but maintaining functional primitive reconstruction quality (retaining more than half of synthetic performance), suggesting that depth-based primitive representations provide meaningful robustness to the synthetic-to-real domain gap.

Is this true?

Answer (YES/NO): YES